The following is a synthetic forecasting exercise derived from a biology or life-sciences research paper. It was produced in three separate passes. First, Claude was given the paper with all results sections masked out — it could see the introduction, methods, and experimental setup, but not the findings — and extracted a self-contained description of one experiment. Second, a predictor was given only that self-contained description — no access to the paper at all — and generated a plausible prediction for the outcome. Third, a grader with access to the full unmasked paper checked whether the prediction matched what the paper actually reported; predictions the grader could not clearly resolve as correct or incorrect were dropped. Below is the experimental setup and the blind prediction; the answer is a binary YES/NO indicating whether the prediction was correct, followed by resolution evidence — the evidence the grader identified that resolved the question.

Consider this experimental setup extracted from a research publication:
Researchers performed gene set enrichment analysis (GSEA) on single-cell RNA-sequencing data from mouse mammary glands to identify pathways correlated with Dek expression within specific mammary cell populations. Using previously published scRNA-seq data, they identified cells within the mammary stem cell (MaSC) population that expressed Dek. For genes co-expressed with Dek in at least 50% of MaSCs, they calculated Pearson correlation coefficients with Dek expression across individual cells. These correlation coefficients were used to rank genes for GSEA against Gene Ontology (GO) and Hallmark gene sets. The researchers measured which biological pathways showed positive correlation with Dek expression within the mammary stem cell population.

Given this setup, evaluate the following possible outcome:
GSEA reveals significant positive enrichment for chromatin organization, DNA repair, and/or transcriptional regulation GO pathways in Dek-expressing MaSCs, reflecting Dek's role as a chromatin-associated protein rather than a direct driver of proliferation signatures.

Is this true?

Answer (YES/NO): NO